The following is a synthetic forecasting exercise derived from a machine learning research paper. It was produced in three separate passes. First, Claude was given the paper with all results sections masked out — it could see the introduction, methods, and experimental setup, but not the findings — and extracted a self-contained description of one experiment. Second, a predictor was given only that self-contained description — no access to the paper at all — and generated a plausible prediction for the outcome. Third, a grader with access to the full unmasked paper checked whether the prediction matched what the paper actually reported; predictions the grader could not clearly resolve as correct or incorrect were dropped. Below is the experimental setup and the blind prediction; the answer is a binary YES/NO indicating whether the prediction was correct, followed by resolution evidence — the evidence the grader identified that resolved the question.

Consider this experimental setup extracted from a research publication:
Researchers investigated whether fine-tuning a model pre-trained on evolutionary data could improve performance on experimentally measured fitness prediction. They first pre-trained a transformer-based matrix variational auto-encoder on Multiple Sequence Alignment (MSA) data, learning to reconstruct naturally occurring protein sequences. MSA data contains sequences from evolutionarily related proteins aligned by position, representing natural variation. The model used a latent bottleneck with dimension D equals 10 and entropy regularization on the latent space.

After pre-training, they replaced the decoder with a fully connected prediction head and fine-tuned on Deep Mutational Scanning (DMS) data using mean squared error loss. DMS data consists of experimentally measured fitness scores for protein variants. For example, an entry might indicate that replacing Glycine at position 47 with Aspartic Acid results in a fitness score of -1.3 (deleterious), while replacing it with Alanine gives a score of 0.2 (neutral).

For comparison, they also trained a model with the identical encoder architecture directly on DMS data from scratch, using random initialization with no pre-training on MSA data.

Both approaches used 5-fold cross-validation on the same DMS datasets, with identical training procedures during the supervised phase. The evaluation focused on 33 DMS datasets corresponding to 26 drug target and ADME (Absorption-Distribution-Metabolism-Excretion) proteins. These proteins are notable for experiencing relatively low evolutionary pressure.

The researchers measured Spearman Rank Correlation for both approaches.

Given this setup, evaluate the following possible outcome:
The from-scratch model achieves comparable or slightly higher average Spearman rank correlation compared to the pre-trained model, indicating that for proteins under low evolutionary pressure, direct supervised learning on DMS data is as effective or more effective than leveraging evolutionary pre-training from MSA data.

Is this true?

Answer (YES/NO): YES